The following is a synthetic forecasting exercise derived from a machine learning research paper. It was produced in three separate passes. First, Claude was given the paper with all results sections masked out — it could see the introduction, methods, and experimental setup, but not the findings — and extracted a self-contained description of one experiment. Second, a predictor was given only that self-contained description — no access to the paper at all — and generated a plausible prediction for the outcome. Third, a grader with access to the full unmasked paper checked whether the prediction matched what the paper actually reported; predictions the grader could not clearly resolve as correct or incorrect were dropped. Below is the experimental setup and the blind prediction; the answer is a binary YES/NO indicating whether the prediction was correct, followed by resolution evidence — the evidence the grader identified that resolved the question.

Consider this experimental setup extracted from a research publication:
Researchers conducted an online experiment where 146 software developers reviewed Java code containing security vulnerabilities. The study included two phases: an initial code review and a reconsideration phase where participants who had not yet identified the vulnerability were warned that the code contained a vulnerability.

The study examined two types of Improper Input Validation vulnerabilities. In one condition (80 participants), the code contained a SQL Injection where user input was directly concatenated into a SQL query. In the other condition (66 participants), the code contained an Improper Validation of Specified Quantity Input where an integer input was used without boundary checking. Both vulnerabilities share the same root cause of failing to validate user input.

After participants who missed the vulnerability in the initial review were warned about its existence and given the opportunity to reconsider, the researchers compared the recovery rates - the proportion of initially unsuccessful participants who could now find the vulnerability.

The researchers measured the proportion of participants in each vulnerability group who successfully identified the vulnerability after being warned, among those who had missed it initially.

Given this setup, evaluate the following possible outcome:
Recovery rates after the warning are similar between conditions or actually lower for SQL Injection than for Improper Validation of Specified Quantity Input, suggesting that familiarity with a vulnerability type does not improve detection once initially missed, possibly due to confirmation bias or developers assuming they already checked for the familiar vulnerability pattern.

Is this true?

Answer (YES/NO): NO